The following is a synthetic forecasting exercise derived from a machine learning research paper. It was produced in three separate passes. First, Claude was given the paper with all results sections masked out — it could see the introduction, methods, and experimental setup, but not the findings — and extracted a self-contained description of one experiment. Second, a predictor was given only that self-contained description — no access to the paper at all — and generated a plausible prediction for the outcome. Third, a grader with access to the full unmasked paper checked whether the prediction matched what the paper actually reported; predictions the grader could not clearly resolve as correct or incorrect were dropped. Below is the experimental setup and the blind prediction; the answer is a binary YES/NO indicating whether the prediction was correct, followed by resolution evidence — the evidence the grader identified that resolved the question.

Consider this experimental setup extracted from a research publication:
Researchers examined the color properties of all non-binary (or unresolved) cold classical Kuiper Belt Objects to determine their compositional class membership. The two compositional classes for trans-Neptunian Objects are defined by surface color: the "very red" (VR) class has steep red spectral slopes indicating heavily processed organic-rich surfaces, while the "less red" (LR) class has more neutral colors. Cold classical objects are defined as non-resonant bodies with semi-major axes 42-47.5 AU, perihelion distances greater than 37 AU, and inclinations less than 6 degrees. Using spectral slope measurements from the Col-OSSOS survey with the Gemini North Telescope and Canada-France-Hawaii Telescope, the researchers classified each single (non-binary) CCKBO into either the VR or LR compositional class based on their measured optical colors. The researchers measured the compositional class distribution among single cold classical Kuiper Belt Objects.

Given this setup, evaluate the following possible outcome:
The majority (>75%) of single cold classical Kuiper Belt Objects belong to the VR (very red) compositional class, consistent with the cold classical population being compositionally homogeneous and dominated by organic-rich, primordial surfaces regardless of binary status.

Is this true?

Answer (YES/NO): NO